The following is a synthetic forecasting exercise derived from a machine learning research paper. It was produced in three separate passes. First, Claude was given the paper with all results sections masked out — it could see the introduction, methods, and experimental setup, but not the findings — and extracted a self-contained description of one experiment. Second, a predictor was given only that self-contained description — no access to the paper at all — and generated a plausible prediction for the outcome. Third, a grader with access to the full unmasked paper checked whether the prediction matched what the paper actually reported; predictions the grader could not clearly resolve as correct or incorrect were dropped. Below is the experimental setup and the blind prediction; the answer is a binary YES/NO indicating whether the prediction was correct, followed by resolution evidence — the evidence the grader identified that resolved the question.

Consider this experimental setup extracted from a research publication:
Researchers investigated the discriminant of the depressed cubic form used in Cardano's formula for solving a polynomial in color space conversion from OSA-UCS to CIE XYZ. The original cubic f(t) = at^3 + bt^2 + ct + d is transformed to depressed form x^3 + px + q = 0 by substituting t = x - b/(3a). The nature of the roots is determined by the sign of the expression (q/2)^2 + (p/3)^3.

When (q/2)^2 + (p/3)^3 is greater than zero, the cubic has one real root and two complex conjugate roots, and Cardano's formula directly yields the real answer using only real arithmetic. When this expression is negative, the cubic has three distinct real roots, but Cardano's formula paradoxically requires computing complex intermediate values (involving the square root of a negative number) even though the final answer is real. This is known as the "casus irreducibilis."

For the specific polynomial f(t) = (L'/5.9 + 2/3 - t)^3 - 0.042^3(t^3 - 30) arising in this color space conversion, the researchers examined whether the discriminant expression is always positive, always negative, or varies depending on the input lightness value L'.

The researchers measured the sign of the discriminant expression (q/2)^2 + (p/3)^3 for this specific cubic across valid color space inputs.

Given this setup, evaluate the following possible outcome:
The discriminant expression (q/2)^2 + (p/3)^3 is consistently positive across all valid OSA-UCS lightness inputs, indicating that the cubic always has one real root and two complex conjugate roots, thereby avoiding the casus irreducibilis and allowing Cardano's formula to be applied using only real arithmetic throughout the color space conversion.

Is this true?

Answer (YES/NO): YES